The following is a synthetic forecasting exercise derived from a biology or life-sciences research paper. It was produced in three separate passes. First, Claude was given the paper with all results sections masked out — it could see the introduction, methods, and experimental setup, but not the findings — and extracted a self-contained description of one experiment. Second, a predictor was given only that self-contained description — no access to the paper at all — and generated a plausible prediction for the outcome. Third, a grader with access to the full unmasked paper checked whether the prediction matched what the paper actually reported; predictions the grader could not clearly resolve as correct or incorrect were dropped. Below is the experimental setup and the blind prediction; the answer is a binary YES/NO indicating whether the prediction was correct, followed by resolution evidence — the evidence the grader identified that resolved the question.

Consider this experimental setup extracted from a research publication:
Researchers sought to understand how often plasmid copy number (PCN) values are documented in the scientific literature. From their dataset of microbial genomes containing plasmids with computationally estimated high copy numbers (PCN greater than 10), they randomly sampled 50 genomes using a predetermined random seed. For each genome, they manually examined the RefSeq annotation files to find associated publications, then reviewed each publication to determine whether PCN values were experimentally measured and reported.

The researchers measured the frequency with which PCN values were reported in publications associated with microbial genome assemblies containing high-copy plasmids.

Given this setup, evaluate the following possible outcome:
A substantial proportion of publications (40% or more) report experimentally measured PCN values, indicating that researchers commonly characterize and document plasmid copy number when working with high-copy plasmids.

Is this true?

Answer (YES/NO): NO